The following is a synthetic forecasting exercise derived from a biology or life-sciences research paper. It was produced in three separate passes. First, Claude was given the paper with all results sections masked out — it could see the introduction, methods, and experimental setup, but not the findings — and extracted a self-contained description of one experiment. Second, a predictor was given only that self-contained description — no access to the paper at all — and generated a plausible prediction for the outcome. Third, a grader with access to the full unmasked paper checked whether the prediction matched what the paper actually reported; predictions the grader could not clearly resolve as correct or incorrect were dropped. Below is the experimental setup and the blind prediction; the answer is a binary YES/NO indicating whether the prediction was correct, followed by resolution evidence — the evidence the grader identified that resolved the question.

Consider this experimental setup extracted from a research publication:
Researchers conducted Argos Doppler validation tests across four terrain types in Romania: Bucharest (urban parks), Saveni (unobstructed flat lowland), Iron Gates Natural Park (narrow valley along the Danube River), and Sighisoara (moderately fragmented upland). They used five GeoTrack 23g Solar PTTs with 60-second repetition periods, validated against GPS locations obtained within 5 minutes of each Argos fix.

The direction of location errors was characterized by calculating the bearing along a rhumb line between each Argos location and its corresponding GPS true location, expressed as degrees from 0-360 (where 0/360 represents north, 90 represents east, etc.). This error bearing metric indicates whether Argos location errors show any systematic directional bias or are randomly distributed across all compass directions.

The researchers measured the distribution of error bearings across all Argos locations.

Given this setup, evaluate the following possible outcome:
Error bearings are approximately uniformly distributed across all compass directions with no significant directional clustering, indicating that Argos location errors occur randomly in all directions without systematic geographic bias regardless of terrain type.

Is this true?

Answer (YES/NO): NO